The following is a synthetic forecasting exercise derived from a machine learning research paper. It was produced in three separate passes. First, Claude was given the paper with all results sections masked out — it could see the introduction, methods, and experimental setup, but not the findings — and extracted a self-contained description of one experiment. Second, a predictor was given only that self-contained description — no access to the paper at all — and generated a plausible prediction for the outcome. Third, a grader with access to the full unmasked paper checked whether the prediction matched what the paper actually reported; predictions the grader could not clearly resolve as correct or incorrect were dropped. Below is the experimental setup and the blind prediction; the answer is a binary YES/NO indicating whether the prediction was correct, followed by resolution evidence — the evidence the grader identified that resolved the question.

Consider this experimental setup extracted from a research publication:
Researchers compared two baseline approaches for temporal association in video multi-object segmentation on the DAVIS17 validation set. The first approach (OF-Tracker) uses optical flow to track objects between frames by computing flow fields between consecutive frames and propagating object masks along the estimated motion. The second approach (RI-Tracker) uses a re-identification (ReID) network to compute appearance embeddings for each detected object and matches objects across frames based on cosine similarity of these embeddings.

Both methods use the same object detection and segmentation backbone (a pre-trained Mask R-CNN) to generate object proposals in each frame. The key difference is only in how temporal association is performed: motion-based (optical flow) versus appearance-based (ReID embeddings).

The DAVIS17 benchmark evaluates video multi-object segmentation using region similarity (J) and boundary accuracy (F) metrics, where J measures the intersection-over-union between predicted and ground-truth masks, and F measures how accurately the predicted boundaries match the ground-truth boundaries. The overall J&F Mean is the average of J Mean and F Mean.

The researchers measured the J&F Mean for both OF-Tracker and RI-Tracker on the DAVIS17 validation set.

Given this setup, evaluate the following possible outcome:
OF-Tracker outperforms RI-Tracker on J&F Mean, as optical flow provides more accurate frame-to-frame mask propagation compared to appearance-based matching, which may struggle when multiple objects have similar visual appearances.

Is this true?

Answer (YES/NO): NO